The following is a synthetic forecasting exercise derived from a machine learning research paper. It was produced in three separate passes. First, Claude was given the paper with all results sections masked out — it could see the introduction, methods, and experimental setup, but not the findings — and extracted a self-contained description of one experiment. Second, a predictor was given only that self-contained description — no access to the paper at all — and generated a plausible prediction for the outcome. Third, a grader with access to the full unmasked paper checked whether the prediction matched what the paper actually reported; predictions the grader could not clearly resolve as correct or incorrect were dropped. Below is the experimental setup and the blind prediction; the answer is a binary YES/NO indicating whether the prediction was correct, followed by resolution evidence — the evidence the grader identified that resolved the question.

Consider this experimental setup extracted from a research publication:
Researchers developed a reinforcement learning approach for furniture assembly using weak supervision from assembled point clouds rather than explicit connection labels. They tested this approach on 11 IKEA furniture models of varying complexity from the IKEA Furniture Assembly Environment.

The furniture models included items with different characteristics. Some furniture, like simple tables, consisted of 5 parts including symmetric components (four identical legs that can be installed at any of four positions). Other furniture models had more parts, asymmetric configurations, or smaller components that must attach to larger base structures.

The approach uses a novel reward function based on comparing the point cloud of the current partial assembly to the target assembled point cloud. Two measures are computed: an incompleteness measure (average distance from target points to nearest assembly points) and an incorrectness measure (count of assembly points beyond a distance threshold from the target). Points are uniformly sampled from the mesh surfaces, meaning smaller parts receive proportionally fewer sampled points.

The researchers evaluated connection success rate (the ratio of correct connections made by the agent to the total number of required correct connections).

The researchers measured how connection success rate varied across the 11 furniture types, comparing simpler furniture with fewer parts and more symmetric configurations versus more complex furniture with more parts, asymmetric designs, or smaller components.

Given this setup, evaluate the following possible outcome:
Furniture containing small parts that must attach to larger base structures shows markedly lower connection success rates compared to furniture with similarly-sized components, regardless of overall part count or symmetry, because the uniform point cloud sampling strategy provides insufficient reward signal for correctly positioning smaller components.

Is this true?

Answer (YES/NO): YES